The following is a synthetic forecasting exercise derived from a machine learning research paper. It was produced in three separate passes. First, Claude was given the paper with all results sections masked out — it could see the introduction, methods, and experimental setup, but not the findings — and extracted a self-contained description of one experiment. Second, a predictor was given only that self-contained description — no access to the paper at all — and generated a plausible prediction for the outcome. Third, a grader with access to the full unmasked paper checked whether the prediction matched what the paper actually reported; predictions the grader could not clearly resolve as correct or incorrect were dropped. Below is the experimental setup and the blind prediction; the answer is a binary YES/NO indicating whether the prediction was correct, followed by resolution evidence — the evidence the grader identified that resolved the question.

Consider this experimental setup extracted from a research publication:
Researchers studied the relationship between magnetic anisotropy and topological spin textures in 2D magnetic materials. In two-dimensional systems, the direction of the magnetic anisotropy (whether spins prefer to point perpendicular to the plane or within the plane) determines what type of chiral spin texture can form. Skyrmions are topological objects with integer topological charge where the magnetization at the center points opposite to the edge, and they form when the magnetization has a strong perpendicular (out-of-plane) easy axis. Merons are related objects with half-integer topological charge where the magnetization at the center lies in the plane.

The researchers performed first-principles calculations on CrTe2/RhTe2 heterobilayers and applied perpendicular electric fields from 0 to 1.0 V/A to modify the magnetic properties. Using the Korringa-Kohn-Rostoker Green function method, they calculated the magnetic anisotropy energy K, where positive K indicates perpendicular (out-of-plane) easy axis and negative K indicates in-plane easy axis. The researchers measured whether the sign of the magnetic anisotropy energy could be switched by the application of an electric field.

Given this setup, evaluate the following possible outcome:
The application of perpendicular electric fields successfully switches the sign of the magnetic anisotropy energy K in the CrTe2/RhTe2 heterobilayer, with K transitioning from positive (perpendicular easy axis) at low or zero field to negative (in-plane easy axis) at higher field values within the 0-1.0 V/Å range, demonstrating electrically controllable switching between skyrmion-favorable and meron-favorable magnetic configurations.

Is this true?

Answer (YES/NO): NO